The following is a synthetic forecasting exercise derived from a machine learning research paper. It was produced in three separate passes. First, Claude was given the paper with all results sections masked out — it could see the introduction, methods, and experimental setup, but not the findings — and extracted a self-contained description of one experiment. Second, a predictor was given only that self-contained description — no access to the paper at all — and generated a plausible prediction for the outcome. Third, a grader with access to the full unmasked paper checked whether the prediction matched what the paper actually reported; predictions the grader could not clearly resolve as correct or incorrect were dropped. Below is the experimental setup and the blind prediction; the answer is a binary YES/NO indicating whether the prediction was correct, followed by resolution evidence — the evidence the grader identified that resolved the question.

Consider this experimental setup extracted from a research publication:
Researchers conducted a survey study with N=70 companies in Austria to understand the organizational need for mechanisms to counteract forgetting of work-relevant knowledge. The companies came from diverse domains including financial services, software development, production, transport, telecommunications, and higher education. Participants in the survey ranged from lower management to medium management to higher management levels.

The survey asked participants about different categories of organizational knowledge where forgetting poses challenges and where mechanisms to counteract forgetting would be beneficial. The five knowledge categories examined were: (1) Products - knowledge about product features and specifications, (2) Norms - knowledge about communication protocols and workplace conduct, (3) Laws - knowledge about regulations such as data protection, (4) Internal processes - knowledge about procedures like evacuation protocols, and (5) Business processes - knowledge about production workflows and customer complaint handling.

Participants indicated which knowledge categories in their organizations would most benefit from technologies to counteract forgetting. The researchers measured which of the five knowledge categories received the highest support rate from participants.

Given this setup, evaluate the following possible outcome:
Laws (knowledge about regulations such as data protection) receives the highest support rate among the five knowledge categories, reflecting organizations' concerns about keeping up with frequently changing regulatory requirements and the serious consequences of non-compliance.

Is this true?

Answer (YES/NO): NO